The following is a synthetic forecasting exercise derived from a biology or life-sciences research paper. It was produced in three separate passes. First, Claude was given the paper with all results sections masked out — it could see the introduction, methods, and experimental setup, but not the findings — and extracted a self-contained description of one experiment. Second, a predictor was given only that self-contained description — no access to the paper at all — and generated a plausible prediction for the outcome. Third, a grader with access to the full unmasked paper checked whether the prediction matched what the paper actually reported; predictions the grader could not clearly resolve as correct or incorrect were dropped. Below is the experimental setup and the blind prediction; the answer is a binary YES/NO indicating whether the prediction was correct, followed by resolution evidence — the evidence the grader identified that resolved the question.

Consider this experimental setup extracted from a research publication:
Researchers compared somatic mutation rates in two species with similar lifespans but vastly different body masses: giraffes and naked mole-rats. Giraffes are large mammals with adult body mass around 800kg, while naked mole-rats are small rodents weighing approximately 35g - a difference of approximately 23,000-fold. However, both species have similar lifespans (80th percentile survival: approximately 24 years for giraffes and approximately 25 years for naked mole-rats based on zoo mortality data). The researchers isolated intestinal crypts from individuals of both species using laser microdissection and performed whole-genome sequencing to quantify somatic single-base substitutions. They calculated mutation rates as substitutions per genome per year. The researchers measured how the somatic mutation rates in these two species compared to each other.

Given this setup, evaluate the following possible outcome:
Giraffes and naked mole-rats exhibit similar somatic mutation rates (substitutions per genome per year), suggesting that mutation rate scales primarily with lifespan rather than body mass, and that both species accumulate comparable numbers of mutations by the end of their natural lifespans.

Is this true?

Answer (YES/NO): YES